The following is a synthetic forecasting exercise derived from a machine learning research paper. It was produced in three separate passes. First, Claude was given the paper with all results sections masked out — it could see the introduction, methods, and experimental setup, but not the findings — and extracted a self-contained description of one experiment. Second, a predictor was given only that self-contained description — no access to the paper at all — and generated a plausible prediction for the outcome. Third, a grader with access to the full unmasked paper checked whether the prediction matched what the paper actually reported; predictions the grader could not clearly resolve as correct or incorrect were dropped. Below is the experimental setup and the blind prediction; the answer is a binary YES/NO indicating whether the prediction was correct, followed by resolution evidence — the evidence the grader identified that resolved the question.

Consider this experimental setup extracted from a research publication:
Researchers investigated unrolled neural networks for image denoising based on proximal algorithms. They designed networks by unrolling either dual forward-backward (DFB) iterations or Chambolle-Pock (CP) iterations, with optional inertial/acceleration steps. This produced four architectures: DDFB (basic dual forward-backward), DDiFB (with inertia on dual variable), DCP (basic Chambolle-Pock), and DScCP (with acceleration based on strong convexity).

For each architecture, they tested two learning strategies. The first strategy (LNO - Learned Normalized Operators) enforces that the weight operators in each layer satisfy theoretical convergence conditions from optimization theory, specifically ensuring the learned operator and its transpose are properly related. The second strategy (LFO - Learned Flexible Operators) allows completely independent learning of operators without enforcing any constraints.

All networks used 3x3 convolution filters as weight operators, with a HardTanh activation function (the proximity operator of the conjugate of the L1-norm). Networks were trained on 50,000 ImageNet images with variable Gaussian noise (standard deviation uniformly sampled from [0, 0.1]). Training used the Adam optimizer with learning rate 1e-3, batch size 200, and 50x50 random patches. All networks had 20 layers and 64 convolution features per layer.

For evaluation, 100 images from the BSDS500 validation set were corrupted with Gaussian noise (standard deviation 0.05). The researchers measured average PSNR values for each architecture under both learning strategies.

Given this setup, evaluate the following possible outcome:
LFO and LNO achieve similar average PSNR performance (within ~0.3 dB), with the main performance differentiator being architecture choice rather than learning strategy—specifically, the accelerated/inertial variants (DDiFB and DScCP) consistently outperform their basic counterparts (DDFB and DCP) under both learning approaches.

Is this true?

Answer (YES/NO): NO